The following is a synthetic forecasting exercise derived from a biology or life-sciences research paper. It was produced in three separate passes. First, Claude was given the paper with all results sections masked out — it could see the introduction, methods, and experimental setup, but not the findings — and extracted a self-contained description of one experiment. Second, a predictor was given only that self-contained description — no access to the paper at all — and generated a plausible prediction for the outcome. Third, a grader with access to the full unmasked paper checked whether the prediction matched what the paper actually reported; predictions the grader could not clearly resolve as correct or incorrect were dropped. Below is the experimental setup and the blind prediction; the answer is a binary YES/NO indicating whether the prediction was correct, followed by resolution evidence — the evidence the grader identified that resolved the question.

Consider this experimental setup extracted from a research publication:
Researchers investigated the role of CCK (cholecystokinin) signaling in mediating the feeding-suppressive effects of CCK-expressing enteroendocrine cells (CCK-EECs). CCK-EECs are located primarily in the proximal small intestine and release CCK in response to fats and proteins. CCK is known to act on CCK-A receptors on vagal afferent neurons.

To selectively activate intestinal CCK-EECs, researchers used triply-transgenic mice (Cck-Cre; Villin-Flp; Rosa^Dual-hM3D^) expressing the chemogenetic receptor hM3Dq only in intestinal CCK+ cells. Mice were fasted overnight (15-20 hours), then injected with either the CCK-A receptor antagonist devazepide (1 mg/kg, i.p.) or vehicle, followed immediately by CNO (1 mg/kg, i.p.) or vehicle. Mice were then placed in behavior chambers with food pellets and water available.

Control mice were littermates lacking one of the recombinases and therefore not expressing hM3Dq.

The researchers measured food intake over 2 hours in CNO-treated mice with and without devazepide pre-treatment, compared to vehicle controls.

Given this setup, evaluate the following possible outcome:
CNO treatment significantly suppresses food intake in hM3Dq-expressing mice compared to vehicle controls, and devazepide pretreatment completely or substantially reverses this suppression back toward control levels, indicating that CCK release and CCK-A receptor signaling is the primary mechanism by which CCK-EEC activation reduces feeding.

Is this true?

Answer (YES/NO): YES